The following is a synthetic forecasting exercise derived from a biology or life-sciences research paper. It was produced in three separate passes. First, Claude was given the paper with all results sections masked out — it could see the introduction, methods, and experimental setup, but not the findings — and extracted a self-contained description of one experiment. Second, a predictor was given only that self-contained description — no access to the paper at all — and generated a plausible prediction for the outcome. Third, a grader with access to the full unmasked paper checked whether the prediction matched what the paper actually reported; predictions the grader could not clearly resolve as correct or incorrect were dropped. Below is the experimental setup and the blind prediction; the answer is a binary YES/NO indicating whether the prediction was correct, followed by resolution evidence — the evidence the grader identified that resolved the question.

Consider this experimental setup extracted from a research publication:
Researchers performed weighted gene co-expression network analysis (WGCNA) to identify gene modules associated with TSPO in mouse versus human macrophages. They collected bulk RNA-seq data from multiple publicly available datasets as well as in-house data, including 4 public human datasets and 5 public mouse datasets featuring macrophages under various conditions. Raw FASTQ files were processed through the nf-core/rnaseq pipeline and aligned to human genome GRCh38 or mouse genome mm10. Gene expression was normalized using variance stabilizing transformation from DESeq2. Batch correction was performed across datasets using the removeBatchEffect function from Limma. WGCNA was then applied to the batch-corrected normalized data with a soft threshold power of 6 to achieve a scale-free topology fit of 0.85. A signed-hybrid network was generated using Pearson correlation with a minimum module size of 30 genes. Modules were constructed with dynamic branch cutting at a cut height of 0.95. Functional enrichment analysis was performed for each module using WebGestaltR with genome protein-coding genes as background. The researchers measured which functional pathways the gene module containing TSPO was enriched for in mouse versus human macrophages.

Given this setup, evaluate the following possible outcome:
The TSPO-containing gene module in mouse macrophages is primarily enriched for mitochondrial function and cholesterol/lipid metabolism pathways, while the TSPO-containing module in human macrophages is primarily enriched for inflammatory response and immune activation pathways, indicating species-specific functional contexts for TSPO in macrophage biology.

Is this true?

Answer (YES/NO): NO